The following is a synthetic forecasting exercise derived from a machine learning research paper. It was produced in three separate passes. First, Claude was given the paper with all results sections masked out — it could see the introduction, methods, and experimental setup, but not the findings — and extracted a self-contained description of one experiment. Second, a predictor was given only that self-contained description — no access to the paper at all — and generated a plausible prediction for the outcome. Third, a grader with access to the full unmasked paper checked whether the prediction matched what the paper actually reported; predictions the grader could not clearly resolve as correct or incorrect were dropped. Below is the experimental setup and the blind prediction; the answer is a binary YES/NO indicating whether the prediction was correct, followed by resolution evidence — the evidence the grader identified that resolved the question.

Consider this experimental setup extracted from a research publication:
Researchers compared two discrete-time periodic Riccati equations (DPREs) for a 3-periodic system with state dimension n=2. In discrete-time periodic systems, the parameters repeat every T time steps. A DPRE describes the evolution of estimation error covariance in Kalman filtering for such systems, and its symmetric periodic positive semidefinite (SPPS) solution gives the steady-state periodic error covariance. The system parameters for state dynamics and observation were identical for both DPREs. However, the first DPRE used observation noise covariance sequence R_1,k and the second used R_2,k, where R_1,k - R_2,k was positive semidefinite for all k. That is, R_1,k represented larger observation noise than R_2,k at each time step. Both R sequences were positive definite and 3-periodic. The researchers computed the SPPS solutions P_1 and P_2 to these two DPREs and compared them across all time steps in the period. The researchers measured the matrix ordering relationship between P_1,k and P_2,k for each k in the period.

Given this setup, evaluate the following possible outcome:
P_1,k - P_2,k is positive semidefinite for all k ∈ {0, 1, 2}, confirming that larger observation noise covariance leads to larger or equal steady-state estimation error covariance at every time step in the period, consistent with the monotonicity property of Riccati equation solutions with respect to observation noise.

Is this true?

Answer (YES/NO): YES